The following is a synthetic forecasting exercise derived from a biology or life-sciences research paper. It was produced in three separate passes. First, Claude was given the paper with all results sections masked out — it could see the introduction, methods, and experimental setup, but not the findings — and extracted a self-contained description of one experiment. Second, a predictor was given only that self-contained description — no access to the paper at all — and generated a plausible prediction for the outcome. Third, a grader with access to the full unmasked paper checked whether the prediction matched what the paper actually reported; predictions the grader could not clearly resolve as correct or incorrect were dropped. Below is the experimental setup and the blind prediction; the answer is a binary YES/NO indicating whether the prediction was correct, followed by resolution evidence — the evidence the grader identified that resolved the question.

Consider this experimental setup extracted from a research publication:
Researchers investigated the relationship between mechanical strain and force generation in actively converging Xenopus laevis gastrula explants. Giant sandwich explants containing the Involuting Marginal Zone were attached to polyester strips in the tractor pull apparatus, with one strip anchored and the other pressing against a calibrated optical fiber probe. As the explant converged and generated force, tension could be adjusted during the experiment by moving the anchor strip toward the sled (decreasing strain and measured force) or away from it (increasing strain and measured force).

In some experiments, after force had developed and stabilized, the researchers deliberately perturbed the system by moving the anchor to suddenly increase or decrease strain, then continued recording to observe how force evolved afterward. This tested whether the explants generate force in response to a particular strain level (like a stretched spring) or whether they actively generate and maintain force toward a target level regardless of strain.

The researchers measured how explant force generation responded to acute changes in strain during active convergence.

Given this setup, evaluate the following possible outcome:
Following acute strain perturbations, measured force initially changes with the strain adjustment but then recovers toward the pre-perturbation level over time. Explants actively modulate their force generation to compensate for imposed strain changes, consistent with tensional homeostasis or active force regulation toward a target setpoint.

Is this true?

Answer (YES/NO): NO